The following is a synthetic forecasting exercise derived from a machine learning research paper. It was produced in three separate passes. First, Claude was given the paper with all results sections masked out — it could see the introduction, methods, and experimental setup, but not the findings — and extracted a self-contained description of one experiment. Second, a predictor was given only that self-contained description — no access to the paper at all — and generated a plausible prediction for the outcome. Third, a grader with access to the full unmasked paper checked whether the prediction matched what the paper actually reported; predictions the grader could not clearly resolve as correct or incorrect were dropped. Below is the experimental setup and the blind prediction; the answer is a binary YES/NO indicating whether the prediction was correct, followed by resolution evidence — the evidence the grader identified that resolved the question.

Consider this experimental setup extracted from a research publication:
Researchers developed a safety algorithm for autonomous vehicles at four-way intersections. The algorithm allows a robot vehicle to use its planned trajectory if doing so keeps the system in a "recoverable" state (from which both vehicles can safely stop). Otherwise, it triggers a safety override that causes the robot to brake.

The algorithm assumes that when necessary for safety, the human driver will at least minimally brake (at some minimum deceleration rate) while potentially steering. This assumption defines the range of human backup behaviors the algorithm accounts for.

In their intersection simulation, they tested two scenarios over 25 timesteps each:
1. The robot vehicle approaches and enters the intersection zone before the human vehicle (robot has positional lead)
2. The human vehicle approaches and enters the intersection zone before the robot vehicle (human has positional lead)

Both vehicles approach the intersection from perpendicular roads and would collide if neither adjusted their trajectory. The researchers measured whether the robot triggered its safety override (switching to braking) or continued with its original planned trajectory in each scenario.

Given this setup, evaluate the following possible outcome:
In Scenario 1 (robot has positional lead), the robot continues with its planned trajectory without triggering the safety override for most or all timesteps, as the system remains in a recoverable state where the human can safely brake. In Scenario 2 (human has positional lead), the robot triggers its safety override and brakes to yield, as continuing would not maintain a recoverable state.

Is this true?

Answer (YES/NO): YES